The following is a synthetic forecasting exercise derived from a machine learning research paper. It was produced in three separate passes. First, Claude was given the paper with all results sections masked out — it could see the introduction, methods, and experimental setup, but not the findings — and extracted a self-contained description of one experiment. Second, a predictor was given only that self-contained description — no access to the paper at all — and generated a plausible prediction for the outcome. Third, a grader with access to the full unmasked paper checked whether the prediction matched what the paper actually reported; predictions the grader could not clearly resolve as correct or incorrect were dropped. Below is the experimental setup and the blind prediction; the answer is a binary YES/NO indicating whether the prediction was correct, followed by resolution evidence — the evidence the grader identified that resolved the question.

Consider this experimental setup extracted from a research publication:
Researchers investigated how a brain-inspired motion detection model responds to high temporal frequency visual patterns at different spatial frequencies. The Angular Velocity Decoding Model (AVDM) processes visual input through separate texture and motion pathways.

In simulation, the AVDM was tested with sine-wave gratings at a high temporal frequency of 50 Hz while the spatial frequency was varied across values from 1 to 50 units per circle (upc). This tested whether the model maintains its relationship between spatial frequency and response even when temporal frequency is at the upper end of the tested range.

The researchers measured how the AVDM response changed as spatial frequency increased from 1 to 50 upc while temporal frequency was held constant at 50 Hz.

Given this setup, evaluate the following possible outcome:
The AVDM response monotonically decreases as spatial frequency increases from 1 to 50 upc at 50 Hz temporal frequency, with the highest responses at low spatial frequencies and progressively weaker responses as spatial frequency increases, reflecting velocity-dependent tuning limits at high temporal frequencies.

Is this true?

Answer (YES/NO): NO